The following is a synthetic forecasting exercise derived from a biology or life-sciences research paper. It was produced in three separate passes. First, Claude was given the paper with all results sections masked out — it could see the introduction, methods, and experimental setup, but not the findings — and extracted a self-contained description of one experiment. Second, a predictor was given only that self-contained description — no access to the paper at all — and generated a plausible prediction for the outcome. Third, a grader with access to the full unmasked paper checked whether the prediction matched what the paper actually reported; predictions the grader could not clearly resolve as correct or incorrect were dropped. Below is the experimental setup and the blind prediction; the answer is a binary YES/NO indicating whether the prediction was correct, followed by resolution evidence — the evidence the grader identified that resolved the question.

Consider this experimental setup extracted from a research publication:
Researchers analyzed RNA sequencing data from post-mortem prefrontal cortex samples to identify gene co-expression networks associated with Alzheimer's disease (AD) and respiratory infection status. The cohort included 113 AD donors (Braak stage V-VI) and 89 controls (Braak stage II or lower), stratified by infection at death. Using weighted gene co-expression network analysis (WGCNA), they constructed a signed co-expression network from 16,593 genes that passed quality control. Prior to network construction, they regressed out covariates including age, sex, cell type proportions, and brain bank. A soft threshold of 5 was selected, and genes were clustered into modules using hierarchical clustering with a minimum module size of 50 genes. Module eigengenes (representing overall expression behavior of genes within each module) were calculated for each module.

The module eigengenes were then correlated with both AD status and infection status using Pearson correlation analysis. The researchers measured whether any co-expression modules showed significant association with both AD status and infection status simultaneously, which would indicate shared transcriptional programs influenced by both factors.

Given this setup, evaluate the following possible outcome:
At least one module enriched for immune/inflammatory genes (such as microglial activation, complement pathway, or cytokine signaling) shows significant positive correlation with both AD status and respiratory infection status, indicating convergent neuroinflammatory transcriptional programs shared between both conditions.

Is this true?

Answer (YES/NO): YES